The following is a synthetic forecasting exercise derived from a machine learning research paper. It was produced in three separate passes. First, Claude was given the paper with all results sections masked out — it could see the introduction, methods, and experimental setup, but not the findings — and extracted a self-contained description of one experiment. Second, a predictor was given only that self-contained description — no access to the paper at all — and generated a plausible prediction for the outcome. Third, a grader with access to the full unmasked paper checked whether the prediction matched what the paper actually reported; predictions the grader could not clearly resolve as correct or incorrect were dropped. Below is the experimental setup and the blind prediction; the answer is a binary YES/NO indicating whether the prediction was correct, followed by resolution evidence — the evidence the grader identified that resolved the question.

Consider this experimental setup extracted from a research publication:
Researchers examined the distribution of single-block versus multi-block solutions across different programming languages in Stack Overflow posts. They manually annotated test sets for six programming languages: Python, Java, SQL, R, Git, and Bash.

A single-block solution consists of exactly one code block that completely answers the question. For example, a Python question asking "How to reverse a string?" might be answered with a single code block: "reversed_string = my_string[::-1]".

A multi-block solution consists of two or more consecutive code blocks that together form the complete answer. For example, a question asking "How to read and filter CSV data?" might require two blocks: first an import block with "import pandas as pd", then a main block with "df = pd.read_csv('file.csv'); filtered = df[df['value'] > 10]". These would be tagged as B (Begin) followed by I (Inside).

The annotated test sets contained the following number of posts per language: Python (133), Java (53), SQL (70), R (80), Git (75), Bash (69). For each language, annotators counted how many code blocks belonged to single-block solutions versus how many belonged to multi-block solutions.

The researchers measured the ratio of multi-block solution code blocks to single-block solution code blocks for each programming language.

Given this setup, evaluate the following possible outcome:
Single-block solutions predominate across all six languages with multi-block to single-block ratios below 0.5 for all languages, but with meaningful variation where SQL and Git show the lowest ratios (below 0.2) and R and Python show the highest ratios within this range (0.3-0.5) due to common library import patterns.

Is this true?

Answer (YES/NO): NO